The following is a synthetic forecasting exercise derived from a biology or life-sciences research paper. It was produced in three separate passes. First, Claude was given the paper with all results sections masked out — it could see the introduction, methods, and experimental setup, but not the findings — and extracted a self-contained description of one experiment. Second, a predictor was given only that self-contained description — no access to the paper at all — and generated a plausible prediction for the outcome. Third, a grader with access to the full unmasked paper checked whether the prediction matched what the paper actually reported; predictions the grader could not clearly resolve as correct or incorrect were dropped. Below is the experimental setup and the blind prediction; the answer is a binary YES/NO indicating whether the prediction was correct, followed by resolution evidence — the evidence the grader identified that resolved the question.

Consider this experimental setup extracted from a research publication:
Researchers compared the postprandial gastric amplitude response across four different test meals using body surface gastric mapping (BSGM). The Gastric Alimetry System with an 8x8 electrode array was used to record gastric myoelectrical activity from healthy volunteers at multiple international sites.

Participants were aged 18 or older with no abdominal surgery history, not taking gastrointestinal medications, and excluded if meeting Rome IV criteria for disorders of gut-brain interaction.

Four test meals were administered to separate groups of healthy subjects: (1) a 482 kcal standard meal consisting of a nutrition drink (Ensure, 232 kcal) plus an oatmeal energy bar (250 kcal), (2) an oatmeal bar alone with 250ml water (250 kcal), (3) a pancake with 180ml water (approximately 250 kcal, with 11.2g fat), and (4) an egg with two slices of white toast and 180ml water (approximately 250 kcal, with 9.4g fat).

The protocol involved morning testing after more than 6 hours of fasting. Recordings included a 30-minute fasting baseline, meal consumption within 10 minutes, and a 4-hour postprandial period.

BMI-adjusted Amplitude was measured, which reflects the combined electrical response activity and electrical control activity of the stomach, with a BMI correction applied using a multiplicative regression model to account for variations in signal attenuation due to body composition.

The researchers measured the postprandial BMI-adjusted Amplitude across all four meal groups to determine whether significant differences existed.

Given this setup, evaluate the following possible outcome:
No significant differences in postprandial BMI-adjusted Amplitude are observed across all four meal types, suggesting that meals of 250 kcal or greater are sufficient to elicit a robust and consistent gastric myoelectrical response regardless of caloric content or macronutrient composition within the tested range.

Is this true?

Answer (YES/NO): NO